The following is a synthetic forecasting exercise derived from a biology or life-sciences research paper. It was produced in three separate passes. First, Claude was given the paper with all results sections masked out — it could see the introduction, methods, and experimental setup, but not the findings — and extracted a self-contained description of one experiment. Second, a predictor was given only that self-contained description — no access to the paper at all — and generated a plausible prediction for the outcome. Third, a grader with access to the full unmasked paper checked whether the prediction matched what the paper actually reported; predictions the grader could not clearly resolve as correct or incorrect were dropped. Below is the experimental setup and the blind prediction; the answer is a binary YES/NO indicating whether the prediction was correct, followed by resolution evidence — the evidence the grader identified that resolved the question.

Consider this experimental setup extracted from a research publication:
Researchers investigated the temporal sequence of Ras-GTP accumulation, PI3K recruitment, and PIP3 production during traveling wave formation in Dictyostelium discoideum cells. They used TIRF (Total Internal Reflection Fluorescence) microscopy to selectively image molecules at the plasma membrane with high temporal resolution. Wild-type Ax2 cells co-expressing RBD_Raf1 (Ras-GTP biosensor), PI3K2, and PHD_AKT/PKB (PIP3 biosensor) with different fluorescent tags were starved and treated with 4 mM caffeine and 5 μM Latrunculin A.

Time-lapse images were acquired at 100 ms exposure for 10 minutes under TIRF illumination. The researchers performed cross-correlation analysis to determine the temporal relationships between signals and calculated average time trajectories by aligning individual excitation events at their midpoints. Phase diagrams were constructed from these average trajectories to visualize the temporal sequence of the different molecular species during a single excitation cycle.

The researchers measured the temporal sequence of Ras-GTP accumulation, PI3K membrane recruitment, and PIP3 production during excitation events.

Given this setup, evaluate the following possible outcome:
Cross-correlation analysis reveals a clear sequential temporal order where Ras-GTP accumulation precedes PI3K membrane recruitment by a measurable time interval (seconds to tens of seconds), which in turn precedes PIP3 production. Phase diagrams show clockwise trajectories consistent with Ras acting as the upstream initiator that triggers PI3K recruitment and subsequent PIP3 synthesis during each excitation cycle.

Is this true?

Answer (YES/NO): NO